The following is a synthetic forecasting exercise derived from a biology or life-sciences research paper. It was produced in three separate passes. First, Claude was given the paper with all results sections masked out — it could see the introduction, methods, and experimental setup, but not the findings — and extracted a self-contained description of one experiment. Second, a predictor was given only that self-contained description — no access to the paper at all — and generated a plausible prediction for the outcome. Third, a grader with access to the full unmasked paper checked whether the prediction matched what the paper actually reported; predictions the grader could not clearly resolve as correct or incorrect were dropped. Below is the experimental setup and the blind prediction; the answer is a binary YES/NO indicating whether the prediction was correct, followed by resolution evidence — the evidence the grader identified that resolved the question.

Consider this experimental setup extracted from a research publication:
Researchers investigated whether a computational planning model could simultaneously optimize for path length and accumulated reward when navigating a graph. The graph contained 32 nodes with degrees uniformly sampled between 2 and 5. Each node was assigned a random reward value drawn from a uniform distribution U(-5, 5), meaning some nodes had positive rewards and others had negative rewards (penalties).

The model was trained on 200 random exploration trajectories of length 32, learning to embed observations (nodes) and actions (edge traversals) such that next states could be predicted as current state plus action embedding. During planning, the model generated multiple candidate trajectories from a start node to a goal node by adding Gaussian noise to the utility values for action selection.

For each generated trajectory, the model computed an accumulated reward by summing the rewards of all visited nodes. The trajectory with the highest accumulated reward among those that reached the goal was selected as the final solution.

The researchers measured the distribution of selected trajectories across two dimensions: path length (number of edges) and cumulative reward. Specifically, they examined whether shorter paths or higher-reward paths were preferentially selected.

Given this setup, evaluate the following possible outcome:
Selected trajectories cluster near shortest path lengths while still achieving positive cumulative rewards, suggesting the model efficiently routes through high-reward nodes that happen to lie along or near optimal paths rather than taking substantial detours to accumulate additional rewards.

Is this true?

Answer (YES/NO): NO